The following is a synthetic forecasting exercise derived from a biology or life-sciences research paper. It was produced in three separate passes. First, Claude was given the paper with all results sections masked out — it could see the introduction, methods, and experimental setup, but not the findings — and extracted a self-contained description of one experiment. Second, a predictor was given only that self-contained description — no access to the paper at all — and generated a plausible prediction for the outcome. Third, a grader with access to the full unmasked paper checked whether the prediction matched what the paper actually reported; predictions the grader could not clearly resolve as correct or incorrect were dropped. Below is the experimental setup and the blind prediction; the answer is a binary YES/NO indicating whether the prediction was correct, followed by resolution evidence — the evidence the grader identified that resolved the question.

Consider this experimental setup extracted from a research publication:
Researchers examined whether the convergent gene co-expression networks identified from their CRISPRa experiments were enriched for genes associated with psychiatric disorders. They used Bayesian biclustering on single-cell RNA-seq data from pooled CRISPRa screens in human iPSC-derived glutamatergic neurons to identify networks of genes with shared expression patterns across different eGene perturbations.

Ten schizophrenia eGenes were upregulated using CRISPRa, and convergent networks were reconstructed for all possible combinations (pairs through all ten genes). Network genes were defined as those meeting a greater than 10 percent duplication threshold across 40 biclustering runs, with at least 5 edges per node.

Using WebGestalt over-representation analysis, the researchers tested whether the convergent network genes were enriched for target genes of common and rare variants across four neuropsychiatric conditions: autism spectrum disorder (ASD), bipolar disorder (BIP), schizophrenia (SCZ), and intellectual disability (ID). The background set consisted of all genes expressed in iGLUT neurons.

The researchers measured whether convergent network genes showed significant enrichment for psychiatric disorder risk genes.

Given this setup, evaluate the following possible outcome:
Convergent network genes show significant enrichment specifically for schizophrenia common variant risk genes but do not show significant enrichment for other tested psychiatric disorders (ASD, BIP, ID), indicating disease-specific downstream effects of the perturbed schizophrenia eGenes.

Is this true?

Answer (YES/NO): NO